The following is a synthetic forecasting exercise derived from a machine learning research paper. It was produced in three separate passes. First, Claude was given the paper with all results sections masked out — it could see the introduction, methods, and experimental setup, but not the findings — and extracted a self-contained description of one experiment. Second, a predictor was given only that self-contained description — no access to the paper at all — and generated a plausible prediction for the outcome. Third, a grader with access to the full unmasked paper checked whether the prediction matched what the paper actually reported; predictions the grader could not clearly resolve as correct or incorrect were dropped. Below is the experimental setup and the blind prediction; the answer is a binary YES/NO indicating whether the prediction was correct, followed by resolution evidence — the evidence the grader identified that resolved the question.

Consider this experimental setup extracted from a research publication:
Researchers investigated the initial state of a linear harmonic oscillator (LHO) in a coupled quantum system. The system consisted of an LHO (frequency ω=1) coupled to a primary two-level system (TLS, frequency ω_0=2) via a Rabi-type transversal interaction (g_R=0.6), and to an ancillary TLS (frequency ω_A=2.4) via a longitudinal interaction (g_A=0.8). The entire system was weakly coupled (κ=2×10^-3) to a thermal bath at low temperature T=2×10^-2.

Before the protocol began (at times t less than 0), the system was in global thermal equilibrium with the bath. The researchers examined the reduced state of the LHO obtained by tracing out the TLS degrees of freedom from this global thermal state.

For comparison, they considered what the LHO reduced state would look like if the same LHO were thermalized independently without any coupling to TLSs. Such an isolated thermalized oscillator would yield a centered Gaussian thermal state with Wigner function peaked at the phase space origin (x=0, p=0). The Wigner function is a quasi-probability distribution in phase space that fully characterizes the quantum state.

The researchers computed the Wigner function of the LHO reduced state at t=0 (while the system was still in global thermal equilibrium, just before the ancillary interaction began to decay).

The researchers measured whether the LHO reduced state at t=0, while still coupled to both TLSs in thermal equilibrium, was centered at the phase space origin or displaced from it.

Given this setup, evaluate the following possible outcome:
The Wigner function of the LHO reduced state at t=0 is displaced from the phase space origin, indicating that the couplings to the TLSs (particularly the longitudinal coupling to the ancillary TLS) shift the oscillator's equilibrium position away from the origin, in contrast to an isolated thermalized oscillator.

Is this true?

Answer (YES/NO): YES